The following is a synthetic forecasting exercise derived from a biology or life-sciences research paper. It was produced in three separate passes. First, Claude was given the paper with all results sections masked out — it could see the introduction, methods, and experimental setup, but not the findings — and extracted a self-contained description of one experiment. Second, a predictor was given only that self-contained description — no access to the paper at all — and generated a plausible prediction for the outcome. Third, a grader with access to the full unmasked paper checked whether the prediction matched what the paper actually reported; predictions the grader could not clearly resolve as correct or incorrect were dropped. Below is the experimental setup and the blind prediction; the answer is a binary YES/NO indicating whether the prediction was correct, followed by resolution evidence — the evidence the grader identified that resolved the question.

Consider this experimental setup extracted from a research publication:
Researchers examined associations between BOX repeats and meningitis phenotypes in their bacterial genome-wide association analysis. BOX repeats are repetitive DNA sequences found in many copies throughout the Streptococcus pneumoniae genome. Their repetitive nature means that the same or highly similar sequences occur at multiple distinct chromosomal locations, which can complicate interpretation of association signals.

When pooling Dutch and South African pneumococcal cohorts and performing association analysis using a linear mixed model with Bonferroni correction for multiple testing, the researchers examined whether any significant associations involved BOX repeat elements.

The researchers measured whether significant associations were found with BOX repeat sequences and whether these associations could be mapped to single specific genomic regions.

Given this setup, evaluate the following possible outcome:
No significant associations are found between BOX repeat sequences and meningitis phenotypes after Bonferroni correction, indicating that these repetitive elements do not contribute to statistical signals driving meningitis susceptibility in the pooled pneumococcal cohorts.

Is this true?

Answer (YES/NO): NO